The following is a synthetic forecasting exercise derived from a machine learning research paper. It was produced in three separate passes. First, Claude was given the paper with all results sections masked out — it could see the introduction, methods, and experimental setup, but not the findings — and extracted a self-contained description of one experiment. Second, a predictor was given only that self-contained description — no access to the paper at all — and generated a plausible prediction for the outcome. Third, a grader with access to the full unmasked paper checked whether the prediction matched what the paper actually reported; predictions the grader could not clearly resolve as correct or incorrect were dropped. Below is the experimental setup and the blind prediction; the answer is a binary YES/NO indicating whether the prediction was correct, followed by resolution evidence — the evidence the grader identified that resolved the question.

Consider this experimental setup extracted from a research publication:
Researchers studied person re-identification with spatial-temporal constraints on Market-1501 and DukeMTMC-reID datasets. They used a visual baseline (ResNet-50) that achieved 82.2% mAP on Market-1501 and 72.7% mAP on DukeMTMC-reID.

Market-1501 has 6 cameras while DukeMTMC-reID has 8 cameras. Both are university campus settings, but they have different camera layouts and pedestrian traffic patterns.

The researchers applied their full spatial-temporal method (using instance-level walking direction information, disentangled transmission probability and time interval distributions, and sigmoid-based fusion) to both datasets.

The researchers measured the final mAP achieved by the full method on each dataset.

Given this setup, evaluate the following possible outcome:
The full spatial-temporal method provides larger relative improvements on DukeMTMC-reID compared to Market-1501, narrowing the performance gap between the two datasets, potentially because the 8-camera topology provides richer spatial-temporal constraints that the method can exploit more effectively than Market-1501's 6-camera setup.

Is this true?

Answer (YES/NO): YES